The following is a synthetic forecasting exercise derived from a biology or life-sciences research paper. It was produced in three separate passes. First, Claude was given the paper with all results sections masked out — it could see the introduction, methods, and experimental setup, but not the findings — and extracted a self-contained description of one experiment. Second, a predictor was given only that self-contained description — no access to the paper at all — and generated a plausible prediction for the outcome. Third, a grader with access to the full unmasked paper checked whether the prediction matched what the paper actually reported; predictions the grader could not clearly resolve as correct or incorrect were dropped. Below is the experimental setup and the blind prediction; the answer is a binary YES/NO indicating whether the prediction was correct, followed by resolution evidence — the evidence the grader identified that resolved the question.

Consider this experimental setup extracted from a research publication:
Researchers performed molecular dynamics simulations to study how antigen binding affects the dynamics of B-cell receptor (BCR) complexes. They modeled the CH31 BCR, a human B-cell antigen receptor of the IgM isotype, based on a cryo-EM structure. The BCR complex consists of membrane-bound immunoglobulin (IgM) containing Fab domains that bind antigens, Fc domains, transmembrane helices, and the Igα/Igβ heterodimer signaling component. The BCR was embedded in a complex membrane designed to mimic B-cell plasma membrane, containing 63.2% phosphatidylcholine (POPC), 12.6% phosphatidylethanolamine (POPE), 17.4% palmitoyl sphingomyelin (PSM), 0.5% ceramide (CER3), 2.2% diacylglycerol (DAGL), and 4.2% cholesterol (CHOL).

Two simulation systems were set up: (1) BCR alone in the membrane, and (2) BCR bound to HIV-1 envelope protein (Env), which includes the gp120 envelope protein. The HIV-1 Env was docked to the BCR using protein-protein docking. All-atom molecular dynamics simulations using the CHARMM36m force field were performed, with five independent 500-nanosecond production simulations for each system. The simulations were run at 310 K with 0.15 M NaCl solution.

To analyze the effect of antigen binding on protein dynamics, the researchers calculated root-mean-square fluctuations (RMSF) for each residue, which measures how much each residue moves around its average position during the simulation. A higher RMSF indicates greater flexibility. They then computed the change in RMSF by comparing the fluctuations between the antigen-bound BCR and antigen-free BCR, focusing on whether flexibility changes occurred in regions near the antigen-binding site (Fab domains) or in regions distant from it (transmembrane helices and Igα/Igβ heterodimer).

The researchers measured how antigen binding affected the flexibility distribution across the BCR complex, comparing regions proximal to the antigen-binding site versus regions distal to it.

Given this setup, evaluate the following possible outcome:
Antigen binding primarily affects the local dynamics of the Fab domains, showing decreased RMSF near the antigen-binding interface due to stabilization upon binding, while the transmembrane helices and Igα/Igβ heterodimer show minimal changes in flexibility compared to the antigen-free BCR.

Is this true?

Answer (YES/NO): NO